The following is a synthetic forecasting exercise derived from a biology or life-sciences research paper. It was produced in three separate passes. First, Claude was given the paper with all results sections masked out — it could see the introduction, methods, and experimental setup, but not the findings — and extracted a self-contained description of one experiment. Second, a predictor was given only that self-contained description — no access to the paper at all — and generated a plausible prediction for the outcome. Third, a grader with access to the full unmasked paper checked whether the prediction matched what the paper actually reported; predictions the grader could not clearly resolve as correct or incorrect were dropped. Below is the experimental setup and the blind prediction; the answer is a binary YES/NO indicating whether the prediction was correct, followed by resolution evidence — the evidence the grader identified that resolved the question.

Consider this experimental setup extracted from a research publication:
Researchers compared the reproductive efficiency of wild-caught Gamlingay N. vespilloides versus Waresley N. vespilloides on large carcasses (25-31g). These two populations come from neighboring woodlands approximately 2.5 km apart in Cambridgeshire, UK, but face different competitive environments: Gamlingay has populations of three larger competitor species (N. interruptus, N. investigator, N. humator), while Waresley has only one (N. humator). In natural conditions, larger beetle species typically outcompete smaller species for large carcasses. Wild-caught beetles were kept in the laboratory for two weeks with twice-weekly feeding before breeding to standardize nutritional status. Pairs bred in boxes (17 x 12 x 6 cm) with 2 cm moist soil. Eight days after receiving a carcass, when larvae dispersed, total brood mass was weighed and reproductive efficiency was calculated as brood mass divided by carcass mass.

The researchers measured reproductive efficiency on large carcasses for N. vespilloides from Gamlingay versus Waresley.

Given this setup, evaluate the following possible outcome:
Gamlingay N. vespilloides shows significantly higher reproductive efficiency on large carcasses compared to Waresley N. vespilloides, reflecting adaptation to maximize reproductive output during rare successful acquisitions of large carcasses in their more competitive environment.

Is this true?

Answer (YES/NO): NO